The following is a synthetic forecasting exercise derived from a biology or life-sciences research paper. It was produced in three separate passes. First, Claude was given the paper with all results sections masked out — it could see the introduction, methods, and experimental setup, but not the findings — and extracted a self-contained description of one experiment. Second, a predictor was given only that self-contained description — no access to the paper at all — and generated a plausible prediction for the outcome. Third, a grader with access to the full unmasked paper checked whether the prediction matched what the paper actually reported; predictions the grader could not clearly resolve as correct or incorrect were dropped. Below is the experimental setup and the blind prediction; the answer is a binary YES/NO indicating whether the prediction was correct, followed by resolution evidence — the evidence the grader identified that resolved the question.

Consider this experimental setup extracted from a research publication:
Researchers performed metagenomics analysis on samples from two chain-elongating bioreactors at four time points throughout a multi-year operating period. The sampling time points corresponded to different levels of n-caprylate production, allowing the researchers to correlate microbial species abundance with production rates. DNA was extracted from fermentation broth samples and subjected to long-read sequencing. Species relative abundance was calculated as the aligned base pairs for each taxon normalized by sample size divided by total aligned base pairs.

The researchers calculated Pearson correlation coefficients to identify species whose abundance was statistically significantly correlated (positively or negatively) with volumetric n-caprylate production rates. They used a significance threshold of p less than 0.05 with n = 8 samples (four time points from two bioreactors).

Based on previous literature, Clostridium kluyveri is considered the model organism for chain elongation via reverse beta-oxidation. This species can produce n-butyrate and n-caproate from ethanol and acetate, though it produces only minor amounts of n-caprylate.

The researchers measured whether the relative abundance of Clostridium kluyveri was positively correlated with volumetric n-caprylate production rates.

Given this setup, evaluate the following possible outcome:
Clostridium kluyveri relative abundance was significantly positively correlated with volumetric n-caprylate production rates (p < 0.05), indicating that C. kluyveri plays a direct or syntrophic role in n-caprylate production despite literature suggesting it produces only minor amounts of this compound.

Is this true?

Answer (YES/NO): NO